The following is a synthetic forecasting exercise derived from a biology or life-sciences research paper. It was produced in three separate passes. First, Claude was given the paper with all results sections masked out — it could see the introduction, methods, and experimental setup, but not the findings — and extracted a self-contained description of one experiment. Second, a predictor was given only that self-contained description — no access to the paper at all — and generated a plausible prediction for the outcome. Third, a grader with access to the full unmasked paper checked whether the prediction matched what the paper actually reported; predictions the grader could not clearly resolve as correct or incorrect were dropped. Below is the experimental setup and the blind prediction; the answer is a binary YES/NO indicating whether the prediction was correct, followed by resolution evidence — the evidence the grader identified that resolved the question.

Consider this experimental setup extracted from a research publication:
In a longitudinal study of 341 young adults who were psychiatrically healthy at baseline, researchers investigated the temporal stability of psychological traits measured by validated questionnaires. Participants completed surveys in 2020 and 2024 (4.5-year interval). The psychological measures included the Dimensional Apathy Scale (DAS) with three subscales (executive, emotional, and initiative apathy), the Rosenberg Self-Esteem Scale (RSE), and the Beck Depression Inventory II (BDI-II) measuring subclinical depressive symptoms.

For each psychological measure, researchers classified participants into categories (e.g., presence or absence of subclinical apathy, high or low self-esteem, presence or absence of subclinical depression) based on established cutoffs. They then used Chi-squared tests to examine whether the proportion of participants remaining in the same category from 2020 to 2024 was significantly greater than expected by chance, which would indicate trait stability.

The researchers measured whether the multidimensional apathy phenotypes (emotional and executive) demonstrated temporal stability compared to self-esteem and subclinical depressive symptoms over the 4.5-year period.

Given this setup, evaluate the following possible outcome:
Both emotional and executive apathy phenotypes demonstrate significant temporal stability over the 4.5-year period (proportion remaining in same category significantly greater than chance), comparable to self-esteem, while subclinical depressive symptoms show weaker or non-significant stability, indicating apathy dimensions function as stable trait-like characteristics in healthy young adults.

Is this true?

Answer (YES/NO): NO